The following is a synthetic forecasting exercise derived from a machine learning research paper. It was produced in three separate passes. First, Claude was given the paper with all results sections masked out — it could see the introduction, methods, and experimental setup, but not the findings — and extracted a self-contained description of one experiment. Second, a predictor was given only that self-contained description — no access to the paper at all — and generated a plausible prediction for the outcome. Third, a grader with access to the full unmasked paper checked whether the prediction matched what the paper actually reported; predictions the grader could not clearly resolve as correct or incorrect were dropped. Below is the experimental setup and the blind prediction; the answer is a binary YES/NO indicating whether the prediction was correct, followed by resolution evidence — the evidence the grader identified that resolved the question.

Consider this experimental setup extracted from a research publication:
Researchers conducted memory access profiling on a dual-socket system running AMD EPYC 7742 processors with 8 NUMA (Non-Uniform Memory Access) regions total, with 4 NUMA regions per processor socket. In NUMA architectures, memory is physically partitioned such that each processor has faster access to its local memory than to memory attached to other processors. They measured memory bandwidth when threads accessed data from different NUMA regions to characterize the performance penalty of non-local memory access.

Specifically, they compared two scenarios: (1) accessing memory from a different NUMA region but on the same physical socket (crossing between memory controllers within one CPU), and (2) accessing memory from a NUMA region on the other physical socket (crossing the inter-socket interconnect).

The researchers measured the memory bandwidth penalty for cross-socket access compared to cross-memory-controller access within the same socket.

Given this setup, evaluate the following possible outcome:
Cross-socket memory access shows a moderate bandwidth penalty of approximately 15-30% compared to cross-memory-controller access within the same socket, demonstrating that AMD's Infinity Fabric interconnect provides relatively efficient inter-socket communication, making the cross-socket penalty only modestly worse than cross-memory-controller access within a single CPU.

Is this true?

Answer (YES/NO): YES